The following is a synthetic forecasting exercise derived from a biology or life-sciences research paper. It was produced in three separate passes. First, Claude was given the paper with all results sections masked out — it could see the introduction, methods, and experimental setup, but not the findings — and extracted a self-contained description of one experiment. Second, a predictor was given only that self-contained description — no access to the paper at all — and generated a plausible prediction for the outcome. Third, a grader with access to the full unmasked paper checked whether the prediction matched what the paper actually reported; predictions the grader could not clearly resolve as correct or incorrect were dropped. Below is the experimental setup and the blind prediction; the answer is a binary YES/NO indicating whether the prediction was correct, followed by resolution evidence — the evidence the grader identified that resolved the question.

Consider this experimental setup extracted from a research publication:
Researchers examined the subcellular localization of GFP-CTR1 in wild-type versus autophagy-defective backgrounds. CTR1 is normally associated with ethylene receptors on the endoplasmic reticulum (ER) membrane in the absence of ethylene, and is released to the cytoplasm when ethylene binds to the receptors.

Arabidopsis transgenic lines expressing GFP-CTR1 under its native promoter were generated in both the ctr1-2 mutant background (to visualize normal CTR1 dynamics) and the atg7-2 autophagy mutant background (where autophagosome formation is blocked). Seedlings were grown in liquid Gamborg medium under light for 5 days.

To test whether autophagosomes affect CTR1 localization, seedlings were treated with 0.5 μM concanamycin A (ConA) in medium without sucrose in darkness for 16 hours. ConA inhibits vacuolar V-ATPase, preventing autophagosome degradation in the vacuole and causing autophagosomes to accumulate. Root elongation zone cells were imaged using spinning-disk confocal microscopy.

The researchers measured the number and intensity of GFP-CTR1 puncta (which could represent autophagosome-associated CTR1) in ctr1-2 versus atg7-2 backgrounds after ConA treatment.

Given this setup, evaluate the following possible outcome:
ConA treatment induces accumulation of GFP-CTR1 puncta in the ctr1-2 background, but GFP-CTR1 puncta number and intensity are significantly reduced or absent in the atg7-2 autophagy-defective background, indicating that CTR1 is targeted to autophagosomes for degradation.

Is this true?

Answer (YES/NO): YES